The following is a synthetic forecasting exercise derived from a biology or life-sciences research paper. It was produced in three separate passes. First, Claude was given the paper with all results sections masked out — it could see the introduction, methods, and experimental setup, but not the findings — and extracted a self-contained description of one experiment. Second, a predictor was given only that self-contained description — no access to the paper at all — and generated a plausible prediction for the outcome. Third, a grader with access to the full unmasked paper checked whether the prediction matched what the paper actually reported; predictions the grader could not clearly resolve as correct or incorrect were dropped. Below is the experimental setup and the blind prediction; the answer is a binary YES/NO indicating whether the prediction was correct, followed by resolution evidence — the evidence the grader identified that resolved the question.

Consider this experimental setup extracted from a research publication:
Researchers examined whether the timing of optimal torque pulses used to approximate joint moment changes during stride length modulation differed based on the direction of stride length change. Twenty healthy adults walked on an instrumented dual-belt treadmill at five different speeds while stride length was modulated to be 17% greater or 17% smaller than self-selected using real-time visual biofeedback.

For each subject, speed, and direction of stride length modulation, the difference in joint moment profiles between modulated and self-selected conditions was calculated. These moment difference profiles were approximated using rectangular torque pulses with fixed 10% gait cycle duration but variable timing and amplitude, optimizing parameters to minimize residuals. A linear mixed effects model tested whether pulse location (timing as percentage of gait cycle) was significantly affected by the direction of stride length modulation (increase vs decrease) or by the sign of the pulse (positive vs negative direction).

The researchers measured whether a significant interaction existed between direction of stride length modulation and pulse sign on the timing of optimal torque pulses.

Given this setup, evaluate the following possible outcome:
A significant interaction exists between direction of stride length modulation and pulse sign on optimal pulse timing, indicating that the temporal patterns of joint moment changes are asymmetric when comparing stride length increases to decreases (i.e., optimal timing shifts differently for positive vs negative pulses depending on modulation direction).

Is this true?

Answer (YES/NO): YES